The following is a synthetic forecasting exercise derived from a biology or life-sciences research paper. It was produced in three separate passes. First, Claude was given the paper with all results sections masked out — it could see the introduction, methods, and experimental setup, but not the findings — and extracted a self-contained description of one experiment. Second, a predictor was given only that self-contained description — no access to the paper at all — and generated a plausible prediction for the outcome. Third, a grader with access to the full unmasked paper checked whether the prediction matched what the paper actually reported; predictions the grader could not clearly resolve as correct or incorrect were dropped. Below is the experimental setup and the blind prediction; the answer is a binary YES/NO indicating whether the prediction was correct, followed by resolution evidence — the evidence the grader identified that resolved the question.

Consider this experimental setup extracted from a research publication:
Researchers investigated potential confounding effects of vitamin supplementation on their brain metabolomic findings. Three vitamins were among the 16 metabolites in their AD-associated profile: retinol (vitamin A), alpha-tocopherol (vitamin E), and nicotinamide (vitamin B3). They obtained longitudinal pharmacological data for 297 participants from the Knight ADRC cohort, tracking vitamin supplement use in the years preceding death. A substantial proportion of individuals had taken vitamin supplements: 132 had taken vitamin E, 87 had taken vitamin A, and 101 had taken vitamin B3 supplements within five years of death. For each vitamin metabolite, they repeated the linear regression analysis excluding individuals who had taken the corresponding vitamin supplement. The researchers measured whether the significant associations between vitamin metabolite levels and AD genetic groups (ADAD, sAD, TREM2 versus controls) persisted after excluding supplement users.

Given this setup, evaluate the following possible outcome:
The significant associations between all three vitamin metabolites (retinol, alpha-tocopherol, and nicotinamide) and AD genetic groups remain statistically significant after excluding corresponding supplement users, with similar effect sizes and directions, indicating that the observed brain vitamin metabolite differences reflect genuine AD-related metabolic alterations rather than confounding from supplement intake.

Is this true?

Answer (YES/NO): NO